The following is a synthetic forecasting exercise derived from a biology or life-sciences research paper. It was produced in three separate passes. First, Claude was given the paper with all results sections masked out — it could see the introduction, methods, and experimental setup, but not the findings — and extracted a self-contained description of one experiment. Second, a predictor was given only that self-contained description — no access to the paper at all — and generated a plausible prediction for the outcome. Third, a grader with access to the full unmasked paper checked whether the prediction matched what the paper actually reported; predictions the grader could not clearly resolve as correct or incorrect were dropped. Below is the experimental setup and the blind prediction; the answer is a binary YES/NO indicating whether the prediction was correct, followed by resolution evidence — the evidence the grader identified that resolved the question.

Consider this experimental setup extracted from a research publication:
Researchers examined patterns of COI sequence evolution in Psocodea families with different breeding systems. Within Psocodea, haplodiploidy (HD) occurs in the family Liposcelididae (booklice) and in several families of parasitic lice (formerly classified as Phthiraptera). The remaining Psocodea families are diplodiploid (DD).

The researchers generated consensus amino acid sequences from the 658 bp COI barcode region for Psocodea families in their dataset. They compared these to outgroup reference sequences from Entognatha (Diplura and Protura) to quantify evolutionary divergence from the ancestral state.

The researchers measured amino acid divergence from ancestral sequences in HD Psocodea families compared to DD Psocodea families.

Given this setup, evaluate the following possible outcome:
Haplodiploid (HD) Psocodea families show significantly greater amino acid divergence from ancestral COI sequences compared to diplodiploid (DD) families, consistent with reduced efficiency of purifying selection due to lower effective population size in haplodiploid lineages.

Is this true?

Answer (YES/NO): YES